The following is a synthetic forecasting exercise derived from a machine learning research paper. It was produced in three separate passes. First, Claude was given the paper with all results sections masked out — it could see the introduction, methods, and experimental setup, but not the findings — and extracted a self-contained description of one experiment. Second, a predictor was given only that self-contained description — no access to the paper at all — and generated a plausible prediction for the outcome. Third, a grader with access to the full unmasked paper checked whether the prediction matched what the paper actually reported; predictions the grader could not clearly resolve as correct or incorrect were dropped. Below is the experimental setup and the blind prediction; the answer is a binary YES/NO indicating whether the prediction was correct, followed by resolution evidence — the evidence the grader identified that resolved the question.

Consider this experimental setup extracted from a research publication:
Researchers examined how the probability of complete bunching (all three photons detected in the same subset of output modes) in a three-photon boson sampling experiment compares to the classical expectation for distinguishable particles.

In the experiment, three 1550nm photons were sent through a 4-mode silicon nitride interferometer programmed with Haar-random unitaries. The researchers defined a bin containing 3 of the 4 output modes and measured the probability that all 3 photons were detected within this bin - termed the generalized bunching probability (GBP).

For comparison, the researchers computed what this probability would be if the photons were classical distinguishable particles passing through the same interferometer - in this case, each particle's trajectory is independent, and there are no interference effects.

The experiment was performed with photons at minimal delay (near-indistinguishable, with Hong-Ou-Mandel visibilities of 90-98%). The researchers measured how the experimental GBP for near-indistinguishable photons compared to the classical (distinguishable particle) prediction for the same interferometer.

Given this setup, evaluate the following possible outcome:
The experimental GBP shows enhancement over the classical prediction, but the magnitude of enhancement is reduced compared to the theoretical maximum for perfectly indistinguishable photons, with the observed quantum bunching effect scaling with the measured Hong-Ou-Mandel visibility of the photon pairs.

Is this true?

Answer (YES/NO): YES